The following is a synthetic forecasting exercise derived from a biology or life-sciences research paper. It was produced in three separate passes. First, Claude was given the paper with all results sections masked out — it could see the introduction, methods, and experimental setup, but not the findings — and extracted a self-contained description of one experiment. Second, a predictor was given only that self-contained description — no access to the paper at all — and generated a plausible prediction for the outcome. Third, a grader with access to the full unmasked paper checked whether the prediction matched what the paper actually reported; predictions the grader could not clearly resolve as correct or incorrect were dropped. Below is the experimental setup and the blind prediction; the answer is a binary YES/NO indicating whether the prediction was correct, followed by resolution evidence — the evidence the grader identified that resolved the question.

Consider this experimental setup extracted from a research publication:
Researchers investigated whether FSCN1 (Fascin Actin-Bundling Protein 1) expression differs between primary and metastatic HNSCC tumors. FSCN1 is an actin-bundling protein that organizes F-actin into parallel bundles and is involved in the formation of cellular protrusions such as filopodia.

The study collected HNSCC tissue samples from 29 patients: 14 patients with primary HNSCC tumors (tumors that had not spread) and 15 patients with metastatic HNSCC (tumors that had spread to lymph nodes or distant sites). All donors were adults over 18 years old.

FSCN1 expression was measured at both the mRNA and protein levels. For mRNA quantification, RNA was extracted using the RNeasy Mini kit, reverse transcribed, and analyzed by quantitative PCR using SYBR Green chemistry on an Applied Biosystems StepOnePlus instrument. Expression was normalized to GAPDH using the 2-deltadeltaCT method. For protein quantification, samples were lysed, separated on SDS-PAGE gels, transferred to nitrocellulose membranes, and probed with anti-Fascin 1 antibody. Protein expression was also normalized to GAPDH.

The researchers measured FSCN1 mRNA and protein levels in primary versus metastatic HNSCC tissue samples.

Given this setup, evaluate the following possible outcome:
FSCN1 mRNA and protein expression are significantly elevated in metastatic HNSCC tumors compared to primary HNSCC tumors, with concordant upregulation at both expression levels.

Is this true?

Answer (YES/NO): YES